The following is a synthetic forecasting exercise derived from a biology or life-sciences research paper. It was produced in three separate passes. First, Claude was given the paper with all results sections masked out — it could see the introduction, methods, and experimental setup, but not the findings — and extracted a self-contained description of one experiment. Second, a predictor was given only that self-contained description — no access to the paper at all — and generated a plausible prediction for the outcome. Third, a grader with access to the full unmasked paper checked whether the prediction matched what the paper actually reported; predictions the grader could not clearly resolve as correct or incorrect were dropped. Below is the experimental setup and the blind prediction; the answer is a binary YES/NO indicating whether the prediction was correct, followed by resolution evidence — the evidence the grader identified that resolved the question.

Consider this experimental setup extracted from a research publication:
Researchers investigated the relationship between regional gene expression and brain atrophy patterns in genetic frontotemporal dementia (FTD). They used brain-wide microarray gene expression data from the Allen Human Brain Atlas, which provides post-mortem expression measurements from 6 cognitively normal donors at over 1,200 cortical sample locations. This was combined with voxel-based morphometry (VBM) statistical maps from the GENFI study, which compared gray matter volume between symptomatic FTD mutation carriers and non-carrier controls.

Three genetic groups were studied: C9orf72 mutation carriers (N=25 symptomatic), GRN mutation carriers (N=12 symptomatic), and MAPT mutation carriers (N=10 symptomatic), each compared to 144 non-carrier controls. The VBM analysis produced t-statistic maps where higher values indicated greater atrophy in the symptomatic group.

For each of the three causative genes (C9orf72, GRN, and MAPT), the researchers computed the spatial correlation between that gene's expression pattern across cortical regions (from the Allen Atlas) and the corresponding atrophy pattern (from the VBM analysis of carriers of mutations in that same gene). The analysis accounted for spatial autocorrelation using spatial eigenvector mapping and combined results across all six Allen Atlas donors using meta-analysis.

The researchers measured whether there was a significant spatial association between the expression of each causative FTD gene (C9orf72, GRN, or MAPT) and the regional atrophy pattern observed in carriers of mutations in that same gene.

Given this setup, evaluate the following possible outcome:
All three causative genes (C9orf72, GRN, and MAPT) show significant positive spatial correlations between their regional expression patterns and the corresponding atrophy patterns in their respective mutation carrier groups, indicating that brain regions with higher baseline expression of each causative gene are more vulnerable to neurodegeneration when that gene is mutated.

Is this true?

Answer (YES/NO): NO